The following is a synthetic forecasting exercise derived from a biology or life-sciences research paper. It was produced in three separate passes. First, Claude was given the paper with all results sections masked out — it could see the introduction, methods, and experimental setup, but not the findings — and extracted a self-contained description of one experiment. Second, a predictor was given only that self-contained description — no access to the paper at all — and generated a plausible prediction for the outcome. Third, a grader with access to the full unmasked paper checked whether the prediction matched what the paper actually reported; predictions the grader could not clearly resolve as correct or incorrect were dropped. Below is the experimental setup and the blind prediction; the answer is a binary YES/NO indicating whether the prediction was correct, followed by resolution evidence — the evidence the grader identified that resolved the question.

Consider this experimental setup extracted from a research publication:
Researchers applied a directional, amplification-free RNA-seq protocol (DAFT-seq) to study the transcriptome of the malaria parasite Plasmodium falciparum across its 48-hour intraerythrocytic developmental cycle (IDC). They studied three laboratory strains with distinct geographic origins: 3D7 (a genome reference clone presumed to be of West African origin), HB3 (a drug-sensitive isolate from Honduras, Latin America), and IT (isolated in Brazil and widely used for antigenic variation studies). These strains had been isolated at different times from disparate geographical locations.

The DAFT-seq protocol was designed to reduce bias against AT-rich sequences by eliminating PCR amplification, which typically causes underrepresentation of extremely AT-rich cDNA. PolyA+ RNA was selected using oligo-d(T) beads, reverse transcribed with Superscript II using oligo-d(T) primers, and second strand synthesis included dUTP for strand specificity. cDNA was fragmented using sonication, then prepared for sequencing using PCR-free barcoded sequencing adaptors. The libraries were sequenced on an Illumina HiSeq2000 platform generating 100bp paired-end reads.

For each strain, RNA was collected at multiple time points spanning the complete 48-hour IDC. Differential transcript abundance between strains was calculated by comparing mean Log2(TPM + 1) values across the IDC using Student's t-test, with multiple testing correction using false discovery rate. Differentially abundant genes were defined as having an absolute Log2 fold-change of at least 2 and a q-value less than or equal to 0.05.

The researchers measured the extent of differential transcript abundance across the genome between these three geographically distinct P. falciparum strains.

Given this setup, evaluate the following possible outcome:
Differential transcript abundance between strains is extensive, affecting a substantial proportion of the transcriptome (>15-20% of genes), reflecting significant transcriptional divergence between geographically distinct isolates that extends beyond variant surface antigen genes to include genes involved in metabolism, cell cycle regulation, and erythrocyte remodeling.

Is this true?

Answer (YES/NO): NO